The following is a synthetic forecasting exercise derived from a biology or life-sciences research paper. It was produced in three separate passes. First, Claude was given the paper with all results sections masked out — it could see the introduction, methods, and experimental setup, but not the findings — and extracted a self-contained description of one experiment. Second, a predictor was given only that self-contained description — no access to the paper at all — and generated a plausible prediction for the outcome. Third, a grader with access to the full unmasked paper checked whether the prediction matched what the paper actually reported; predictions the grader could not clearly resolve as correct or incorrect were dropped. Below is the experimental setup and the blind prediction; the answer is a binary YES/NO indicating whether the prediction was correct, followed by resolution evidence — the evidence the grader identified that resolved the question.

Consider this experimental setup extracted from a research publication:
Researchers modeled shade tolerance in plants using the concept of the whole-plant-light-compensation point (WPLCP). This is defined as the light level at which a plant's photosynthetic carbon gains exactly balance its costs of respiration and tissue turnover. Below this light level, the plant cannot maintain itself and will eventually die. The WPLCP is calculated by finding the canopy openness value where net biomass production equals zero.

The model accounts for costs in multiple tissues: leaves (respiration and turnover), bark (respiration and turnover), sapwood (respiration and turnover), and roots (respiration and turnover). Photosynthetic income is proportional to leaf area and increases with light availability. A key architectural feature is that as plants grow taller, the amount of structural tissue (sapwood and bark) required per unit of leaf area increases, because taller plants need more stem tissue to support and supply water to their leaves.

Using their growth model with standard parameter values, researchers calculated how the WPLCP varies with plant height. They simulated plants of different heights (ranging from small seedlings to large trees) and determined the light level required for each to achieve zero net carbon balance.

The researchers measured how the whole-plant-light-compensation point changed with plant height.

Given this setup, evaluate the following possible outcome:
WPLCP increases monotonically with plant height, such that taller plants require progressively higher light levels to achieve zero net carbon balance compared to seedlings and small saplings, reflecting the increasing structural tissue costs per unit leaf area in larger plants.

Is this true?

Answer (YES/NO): YES